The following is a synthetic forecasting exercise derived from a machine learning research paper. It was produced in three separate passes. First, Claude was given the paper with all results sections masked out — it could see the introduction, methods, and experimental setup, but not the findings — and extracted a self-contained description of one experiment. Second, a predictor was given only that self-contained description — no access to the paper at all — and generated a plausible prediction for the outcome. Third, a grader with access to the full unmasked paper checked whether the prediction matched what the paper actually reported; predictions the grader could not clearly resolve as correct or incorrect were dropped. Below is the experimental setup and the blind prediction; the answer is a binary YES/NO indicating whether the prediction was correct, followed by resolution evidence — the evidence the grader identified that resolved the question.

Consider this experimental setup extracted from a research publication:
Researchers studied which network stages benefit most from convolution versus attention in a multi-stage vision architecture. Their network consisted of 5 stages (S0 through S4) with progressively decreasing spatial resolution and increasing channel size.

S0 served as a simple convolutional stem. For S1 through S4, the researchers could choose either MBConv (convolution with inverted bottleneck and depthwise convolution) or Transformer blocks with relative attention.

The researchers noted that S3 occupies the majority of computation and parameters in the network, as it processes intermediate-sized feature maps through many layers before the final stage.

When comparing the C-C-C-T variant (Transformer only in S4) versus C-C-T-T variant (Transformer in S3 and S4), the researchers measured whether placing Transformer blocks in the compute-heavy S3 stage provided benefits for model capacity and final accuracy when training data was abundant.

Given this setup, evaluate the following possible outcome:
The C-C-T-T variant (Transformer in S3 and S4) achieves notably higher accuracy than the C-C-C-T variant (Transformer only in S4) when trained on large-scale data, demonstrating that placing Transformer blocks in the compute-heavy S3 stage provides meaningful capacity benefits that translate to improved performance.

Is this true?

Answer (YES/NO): YES